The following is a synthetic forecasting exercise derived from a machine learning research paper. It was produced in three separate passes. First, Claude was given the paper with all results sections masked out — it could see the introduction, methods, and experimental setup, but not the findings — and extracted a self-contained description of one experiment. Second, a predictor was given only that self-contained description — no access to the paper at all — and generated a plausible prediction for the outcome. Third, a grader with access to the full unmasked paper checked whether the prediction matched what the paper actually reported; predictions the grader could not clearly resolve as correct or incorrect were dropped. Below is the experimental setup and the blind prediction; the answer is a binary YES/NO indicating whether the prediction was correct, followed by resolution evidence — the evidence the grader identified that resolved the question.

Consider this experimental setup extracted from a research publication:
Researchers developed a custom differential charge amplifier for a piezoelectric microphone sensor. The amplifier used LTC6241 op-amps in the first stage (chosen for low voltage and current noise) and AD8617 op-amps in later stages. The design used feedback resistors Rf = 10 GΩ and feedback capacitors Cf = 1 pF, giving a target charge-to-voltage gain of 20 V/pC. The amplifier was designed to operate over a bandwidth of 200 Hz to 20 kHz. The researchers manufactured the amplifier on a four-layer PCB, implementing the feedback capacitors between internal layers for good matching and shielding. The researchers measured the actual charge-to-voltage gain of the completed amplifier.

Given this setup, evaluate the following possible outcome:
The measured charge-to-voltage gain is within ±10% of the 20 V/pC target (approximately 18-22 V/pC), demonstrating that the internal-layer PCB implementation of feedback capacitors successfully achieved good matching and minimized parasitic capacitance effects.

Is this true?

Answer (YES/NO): YES